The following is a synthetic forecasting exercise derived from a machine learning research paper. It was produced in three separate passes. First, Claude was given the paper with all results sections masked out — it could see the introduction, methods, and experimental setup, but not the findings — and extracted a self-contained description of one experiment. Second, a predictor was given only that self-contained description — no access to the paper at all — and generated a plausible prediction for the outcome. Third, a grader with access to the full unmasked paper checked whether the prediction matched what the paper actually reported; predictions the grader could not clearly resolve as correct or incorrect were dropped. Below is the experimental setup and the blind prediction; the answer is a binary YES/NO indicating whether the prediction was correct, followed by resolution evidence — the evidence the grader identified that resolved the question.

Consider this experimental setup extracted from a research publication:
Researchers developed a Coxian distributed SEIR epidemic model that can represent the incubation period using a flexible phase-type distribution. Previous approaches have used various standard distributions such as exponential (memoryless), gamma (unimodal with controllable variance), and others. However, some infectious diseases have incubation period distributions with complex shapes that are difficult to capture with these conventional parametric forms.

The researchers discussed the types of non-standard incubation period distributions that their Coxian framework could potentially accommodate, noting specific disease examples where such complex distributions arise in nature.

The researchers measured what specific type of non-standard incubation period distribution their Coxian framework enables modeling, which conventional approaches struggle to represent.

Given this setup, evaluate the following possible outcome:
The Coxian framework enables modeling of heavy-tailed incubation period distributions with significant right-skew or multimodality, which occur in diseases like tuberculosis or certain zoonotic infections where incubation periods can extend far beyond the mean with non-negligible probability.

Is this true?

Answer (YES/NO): NO